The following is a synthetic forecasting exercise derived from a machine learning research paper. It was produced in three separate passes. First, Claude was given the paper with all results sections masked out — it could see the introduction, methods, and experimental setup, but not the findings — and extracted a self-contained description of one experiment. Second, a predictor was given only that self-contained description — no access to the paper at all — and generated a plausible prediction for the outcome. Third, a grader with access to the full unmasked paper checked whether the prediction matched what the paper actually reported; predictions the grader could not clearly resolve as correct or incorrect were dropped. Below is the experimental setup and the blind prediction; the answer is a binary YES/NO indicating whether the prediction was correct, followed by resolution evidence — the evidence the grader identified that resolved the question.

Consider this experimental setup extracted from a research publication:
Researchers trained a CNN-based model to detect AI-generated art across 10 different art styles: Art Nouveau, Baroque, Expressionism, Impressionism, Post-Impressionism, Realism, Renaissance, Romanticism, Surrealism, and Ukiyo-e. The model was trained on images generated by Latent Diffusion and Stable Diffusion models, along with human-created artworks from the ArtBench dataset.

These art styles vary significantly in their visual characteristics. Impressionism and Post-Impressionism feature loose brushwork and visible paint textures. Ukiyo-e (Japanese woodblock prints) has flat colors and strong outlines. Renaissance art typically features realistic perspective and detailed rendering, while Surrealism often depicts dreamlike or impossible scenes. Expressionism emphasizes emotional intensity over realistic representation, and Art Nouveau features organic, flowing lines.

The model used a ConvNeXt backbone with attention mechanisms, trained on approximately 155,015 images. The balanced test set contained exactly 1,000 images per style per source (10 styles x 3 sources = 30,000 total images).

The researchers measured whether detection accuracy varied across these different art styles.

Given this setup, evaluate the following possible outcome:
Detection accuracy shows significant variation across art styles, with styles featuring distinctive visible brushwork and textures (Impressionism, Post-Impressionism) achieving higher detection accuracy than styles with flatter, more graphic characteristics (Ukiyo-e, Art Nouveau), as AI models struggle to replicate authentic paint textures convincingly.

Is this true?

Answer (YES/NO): NO